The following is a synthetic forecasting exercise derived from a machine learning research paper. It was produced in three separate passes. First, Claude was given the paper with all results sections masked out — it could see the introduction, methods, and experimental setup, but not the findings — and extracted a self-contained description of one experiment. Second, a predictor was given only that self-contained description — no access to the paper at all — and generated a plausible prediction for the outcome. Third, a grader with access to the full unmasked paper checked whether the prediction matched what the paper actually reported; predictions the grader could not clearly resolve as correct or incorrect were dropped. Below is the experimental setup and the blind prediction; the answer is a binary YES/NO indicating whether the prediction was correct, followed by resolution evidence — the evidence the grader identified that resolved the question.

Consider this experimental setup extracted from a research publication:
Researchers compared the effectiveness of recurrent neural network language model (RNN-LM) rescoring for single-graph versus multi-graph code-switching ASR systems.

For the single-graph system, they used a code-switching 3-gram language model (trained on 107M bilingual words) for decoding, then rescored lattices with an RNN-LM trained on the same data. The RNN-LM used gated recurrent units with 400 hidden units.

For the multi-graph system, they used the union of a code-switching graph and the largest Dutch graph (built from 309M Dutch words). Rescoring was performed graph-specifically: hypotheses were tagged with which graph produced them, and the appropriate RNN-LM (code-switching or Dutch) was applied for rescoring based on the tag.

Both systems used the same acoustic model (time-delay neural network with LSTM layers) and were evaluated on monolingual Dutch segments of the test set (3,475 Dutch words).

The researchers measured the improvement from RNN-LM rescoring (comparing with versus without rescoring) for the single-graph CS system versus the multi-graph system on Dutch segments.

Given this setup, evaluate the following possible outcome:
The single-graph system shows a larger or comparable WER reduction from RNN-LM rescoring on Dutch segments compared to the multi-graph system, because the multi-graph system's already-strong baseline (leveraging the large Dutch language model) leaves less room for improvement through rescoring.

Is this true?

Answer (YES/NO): YES